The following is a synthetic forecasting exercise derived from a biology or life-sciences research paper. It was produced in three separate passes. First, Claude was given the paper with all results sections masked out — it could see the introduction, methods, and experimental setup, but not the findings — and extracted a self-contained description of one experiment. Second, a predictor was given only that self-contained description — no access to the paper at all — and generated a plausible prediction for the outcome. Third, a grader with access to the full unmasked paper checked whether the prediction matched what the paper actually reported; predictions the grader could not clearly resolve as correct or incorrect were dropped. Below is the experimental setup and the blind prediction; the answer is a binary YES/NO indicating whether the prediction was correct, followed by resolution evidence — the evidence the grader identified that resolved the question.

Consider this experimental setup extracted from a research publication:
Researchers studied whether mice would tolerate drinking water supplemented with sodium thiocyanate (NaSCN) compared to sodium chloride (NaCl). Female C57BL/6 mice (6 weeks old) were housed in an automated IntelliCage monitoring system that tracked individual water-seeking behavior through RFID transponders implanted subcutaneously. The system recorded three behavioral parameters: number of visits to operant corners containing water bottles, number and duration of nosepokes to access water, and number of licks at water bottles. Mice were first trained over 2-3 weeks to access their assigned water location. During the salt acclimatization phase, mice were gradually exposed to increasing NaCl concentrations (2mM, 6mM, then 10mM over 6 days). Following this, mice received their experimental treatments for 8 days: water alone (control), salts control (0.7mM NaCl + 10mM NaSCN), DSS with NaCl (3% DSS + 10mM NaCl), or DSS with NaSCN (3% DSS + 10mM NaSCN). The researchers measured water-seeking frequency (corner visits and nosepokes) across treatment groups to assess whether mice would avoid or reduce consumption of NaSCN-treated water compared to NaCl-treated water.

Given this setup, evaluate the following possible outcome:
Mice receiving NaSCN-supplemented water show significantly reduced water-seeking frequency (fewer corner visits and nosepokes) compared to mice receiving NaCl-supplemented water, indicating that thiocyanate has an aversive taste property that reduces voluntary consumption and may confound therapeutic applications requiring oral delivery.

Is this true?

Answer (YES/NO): NO